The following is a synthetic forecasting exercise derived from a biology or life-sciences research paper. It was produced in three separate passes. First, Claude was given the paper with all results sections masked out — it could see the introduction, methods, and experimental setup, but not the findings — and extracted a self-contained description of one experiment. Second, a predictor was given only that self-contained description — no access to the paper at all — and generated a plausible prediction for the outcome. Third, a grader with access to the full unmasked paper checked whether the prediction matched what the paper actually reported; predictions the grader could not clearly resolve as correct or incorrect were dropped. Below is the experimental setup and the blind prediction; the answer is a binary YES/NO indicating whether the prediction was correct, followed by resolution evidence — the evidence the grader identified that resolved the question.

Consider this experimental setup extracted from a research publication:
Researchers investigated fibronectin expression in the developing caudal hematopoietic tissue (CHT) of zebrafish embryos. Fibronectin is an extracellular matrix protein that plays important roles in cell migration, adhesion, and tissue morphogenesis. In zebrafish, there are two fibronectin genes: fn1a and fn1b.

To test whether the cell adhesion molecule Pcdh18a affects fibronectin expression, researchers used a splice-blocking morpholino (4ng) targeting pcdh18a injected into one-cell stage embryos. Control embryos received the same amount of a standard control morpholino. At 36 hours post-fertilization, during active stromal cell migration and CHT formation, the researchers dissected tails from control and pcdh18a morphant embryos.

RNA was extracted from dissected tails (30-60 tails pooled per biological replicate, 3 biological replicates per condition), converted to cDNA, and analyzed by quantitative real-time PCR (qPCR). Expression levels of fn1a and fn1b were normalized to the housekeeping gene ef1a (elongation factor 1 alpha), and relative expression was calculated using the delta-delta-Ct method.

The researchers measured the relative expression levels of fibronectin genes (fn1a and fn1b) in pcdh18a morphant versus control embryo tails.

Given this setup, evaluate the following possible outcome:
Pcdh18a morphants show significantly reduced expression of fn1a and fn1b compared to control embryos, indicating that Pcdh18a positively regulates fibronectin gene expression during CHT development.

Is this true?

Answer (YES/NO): NO